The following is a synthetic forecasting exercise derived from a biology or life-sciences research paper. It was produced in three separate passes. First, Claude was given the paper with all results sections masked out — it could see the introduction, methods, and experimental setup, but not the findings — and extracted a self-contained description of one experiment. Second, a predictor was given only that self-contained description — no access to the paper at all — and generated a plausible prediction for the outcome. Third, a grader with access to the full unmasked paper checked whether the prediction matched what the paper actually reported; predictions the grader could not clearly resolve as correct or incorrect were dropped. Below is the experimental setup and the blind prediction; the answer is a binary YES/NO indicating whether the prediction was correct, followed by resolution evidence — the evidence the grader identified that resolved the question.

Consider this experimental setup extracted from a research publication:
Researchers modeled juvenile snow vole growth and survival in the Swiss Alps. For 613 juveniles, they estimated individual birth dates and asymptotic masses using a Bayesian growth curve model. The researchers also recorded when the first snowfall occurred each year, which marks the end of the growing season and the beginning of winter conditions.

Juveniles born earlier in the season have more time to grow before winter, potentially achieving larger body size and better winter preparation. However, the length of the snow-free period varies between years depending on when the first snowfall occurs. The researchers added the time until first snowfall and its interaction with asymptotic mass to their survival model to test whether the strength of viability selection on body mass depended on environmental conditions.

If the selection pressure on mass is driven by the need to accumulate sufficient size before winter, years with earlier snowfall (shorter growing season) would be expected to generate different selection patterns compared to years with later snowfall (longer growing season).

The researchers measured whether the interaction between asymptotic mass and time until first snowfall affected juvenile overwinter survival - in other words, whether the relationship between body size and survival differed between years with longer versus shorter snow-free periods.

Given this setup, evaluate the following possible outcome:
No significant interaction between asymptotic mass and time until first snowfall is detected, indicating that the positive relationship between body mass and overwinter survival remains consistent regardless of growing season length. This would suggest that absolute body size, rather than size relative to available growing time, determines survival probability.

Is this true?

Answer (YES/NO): NO